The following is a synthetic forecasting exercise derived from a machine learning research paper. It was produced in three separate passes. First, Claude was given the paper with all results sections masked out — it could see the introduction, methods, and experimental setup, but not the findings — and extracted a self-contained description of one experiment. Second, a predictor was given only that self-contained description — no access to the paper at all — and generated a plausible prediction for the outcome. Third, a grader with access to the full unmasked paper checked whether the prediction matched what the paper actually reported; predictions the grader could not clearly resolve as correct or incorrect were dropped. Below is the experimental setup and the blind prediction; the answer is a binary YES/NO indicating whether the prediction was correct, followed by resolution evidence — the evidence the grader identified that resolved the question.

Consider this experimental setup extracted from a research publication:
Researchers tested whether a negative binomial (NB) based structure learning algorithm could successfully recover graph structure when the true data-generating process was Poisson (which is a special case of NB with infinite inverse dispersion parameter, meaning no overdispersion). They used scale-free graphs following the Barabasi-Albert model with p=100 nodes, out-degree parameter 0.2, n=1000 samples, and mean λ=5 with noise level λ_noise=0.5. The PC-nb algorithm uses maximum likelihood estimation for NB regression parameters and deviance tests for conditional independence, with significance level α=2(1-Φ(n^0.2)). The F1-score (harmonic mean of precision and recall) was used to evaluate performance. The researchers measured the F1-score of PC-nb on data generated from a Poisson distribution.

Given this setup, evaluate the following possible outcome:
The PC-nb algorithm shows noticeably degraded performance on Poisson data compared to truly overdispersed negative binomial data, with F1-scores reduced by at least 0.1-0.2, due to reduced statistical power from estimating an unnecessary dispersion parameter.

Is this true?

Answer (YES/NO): NO